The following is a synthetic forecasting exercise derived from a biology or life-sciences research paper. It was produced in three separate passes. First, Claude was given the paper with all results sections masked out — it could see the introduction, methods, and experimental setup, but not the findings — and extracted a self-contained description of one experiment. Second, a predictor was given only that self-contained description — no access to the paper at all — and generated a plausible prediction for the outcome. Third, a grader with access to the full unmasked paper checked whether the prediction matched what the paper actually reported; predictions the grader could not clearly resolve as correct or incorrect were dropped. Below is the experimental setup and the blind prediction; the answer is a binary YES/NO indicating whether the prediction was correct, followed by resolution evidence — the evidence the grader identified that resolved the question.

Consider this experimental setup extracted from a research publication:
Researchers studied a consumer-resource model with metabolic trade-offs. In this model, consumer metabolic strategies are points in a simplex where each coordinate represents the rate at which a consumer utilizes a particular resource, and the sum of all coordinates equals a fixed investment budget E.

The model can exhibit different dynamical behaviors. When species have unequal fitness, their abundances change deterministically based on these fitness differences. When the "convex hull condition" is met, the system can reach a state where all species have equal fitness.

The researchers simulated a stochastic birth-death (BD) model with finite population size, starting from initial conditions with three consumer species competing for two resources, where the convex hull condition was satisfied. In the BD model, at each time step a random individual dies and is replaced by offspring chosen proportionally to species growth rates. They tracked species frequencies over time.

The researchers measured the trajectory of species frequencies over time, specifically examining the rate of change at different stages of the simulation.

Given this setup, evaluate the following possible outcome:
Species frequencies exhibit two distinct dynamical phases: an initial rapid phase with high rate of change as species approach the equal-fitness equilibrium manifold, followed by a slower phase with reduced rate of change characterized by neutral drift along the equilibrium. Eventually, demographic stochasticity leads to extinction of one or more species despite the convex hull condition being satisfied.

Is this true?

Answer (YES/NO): YES